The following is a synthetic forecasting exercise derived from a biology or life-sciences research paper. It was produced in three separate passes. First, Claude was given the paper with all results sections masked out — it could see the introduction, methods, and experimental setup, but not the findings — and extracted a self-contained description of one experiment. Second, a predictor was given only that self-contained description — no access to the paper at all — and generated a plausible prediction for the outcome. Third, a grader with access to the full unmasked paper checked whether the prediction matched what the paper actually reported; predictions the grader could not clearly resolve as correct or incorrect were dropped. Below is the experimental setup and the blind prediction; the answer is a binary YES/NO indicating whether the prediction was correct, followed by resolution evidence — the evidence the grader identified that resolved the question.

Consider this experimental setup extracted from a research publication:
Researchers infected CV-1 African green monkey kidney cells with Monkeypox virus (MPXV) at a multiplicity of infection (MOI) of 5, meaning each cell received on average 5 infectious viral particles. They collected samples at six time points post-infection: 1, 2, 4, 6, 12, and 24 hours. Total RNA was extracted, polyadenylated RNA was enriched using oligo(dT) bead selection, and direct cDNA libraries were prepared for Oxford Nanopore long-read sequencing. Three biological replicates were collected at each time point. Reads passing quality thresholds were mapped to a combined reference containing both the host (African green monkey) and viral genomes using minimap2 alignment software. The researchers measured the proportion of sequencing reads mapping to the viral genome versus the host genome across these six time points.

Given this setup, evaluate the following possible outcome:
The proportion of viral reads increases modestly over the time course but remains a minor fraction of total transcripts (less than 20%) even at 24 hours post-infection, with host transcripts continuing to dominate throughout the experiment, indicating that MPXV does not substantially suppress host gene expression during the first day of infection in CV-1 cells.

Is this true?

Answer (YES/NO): NO